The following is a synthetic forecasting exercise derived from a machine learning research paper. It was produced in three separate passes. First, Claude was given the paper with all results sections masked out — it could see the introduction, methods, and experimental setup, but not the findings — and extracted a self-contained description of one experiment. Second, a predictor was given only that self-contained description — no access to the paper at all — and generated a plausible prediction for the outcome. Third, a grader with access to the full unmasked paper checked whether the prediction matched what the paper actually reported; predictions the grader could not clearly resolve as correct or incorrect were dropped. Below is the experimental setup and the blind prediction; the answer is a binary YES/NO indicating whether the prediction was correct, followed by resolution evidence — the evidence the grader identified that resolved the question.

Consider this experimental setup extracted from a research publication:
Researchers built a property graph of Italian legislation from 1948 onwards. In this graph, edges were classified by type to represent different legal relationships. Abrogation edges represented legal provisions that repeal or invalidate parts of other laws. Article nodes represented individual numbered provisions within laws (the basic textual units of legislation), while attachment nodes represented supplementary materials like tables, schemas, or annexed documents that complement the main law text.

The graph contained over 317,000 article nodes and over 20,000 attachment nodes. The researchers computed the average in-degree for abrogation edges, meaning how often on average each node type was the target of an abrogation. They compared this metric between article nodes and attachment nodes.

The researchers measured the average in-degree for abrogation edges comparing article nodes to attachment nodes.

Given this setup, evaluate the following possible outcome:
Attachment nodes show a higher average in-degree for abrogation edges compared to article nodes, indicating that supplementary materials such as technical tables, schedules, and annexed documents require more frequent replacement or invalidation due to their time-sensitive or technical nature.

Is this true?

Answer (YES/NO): NO